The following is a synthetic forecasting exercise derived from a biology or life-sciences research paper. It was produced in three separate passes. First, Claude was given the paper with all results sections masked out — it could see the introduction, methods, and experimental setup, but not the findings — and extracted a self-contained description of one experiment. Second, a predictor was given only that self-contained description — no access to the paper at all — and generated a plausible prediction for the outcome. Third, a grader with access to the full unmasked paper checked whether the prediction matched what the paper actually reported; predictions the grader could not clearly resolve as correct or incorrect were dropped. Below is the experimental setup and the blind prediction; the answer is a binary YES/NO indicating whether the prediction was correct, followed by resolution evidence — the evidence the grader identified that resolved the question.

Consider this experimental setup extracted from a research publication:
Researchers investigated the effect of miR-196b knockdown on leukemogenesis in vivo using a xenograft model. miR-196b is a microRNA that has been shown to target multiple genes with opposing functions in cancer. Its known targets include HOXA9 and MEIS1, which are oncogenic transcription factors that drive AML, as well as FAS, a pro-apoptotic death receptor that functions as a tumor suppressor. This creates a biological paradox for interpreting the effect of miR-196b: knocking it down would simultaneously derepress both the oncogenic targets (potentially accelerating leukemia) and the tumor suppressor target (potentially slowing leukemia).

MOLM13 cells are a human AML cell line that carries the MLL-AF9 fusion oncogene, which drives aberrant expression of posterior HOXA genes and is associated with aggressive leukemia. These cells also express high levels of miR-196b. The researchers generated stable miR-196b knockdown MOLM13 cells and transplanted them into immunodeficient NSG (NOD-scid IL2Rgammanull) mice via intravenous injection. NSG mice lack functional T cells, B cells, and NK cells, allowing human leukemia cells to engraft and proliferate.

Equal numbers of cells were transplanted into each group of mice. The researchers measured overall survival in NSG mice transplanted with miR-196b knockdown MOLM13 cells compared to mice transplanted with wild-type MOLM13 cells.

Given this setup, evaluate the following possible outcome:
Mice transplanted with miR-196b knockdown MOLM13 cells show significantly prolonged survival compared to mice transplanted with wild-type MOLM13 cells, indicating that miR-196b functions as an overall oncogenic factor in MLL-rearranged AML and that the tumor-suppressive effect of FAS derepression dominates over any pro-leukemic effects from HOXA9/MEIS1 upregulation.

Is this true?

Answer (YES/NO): YES